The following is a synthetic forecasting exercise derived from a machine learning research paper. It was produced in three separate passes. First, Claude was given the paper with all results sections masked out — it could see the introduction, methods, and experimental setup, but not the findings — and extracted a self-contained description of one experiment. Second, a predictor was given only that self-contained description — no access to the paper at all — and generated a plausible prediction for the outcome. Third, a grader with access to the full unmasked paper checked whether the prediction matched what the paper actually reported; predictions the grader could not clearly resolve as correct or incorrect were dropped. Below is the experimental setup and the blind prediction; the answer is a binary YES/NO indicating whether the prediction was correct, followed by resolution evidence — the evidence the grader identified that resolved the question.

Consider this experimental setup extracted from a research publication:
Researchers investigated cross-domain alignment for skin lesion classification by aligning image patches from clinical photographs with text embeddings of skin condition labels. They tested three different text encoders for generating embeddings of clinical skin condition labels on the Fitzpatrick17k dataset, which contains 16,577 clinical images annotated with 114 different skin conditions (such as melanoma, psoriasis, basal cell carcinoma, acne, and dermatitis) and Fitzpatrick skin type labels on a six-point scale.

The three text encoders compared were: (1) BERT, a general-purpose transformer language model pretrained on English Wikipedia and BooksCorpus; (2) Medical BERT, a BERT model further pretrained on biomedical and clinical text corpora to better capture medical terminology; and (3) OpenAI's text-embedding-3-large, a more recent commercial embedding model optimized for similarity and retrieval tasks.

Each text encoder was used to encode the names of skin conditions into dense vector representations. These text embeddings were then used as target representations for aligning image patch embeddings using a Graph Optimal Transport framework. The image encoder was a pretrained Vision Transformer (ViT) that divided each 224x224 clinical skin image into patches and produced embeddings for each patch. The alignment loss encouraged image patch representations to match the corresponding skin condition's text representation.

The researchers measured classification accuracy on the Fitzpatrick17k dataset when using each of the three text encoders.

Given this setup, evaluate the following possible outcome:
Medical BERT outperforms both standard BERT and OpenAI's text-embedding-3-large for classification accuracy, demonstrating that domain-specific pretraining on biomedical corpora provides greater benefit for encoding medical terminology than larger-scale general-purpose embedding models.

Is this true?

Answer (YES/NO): NO